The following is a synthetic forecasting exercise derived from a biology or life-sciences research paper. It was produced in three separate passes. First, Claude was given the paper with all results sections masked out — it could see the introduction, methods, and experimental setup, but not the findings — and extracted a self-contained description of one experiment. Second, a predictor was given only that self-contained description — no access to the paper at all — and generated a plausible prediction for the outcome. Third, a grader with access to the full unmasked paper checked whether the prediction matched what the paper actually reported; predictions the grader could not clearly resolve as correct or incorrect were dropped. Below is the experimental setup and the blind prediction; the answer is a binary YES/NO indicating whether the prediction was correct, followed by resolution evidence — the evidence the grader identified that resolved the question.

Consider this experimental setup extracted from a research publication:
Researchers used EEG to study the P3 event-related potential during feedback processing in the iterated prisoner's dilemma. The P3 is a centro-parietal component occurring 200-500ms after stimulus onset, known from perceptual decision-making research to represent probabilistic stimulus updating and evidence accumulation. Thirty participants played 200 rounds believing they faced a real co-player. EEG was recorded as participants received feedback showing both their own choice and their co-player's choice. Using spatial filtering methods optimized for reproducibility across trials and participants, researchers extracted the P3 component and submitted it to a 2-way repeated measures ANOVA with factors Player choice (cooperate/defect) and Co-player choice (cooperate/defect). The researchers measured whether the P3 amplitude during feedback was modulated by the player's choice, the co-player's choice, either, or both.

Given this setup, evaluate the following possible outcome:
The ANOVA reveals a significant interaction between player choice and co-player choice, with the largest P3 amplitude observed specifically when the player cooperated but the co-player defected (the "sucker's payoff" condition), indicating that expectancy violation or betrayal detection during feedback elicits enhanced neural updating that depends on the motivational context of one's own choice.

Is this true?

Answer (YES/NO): NO